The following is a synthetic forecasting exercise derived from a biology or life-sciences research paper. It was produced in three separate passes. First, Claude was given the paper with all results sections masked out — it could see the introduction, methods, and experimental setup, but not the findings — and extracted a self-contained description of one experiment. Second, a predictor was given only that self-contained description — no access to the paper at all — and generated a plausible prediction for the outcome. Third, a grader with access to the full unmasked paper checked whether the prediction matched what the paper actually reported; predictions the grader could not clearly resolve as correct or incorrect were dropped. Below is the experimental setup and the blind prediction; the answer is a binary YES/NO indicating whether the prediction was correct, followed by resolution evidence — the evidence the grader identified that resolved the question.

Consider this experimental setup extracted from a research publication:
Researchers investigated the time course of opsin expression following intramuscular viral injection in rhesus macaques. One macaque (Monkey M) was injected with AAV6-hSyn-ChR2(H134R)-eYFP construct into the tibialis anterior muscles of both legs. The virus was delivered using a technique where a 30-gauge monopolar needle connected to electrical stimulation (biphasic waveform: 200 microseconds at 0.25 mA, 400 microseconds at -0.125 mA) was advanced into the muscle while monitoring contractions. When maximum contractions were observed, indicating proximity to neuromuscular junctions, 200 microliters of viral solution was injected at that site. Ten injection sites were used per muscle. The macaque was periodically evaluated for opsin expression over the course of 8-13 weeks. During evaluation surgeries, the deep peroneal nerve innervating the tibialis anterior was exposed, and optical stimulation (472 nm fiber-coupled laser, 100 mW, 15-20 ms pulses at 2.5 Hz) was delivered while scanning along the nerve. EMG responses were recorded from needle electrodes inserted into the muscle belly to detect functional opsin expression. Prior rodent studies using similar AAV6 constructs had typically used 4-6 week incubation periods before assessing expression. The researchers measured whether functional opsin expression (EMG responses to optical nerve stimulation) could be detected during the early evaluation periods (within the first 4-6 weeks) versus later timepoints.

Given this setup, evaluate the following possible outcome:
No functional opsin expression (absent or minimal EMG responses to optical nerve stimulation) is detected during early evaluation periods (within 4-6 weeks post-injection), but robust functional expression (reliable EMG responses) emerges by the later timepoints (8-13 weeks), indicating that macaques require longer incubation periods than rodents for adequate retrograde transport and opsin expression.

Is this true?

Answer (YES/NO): YES